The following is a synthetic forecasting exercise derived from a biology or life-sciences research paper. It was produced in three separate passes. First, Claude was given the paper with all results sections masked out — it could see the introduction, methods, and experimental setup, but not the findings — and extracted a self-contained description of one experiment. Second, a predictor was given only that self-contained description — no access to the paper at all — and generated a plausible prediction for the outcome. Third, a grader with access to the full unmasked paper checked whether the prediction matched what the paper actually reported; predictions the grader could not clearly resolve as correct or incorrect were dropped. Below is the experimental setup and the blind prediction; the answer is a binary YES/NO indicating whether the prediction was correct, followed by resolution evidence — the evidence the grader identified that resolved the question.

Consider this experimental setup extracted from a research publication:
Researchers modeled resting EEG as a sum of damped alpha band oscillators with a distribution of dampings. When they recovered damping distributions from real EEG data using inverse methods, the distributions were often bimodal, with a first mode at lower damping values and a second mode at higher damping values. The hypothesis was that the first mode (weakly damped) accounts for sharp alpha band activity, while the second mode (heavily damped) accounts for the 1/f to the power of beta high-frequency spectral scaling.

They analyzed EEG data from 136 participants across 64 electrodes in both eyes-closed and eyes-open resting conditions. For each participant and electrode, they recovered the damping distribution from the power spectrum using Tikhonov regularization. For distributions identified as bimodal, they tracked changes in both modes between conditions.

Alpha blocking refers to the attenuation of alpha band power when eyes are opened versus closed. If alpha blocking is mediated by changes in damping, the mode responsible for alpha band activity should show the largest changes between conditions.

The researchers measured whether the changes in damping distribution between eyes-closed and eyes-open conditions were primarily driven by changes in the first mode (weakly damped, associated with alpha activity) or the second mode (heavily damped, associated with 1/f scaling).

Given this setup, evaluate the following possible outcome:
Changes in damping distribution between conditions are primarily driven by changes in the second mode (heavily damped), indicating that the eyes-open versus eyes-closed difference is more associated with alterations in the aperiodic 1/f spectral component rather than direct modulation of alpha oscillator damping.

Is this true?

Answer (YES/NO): NO